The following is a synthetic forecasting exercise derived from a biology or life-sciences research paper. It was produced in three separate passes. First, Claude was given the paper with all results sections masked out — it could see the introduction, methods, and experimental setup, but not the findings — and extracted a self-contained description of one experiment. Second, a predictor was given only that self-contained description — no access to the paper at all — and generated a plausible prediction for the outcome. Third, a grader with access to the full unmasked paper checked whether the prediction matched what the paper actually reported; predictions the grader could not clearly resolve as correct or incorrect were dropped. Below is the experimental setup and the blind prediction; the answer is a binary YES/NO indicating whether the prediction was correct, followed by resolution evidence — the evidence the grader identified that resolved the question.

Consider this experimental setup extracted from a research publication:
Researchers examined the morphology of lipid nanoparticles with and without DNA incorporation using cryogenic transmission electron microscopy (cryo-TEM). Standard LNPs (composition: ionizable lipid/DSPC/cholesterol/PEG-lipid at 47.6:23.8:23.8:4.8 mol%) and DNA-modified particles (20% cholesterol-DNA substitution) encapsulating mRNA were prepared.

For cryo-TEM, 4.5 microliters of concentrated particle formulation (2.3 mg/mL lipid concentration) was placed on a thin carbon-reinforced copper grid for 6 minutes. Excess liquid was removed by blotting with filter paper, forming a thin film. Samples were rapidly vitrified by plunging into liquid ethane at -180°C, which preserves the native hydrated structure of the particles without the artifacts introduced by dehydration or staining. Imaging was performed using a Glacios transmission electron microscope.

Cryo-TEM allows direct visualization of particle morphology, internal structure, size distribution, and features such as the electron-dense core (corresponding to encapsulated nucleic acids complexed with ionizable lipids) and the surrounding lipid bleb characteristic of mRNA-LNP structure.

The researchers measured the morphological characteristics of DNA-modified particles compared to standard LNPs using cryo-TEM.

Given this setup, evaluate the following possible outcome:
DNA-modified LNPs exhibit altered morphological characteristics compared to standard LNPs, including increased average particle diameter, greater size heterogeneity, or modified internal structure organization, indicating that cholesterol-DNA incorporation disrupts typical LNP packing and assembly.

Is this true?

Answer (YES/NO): NO